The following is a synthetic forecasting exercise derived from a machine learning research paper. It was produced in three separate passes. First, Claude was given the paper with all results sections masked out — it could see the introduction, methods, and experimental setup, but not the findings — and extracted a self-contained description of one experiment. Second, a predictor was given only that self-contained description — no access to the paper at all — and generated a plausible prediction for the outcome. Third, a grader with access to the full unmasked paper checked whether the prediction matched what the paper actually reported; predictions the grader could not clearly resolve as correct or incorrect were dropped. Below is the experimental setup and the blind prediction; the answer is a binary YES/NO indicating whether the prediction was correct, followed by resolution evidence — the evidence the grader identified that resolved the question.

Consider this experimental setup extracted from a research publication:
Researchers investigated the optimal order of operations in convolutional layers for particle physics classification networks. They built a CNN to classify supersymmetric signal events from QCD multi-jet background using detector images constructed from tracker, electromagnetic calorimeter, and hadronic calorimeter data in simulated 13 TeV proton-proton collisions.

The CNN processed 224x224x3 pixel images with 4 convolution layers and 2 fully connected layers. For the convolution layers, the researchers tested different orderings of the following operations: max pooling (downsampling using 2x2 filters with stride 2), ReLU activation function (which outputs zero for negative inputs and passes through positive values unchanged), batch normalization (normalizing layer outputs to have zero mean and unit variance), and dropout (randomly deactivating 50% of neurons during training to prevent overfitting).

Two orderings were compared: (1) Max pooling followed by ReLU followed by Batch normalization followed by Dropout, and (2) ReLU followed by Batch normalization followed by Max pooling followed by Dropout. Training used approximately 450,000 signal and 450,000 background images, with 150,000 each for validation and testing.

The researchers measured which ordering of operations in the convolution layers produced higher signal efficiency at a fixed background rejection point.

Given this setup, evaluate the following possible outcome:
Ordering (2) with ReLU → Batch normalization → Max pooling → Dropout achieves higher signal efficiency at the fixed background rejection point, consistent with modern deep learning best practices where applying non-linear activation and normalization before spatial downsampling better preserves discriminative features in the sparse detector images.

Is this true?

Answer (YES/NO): NO